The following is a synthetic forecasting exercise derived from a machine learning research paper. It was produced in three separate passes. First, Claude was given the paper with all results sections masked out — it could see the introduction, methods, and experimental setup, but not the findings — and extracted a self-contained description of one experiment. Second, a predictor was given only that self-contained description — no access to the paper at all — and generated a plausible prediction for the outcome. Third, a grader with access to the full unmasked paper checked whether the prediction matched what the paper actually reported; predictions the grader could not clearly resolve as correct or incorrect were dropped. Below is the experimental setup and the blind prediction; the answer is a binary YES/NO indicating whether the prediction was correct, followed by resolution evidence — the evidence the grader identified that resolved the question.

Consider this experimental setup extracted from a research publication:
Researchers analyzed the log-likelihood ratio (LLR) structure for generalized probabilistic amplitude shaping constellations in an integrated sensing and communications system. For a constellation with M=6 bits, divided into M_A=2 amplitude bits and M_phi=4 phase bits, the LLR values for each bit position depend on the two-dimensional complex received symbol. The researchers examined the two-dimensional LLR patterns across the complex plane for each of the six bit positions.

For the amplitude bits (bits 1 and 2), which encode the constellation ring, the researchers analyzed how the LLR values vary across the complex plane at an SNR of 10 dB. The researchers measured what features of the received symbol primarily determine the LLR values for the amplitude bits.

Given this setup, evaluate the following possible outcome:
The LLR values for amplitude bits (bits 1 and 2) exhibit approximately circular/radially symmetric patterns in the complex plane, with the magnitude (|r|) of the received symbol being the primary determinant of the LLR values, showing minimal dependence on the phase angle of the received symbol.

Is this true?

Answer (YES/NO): YES